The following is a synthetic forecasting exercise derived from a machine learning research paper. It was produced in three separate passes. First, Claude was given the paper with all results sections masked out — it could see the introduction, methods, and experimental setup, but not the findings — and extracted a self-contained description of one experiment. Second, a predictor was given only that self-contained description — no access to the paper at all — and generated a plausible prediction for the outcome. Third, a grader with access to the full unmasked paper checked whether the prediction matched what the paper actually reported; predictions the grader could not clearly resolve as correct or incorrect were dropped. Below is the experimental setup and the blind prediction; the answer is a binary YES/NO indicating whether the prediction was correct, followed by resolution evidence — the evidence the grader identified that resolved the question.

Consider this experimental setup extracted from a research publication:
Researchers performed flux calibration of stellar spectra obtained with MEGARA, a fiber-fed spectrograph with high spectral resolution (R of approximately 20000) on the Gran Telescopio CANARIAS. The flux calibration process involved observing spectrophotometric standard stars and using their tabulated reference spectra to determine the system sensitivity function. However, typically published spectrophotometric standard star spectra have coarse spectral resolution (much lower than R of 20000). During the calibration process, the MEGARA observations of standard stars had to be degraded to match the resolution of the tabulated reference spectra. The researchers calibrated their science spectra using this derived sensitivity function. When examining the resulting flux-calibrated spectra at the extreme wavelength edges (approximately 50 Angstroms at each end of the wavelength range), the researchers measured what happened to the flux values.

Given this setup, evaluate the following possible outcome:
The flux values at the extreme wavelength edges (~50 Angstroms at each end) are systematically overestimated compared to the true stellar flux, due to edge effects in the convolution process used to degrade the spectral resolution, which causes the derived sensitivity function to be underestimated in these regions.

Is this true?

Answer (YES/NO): YES